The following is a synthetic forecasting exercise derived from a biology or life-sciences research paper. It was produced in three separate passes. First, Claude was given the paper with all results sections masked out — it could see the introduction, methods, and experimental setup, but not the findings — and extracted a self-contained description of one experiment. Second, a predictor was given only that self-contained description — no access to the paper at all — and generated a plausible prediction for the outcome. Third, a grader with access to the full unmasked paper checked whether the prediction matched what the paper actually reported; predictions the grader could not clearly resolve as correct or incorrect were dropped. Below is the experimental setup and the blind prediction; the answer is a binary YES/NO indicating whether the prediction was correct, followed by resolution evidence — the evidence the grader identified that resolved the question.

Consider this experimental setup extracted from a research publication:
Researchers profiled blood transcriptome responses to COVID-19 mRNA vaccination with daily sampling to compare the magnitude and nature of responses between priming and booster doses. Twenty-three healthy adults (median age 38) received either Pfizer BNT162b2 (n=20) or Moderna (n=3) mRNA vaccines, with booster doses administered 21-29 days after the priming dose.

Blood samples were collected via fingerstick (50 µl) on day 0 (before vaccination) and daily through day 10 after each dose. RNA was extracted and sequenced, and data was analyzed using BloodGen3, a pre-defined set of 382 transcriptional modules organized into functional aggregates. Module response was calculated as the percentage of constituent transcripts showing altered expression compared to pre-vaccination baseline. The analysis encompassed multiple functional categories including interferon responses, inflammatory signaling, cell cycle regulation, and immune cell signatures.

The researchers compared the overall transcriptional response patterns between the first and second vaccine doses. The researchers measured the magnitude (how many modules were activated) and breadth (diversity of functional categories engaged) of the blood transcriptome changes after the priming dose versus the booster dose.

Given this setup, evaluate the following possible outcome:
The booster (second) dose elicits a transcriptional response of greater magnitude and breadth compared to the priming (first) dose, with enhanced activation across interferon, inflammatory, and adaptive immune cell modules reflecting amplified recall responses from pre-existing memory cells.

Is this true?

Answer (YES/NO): NO